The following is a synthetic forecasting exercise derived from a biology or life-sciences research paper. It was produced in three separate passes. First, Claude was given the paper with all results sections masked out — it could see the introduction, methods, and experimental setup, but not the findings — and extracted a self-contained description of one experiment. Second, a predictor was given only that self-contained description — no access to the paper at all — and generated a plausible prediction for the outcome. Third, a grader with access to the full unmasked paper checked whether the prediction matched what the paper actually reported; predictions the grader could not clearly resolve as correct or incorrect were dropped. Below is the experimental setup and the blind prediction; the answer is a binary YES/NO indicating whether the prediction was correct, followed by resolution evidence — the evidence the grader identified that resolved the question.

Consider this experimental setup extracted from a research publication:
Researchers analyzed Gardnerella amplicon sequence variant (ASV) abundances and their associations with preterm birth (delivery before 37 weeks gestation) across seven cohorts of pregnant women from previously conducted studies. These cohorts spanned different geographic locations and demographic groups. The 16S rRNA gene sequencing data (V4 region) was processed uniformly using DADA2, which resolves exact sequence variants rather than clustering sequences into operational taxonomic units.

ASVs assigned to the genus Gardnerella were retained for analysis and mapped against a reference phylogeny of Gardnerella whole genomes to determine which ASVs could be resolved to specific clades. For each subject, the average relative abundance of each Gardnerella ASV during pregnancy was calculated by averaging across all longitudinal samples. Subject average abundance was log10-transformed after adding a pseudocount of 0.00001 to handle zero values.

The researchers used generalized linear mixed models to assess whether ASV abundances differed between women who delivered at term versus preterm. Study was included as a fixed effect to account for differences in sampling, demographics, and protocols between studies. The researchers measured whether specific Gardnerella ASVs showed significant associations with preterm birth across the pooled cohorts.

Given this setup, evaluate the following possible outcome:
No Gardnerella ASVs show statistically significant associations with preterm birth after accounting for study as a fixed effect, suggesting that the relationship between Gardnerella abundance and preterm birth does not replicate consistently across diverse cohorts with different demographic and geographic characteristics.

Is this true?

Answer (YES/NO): NO